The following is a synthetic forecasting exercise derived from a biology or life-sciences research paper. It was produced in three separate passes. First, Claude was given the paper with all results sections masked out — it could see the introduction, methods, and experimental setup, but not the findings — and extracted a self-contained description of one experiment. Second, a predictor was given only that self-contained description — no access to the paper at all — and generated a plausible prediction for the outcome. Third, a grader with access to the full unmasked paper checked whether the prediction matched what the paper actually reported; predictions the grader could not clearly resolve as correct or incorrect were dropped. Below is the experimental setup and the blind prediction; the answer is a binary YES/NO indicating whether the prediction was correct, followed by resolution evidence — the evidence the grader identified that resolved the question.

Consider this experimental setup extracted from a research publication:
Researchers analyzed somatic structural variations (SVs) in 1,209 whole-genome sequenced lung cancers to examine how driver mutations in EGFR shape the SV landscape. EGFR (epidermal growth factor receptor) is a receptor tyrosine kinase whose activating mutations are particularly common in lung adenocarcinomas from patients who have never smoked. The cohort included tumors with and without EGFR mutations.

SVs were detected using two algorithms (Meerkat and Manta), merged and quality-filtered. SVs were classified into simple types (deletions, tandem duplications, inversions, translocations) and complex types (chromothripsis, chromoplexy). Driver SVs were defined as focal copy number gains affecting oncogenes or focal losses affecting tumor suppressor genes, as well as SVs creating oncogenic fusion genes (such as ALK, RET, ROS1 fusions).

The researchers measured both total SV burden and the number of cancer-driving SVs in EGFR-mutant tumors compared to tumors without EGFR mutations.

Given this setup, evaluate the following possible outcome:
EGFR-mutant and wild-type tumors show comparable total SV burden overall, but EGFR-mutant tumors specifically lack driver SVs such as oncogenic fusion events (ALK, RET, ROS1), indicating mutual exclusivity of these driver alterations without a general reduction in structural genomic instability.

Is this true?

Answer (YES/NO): NO